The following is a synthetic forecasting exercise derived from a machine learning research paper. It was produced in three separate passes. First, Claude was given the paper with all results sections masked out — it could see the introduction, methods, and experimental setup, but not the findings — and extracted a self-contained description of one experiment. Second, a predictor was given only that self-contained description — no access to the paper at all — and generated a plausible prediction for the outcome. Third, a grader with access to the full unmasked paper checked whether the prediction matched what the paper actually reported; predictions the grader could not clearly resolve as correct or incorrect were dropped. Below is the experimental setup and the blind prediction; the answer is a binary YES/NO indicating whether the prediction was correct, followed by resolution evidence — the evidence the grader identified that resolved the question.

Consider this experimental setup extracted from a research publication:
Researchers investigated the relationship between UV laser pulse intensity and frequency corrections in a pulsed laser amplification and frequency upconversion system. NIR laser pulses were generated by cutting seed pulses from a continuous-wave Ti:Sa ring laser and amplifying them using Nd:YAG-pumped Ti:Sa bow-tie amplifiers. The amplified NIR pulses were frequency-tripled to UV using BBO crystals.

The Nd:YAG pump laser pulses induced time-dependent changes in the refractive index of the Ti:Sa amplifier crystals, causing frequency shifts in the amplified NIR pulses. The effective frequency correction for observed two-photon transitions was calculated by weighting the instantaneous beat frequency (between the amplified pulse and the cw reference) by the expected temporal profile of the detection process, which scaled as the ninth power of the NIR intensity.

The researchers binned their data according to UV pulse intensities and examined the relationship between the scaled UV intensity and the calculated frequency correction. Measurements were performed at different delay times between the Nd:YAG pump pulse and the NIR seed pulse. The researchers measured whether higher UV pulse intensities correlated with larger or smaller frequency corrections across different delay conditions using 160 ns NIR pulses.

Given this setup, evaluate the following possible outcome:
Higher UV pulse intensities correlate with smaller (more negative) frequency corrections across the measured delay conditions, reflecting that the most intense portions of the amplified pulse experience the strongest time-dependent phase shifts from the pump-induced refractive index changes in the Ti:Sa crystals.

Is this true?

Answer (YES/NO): NO